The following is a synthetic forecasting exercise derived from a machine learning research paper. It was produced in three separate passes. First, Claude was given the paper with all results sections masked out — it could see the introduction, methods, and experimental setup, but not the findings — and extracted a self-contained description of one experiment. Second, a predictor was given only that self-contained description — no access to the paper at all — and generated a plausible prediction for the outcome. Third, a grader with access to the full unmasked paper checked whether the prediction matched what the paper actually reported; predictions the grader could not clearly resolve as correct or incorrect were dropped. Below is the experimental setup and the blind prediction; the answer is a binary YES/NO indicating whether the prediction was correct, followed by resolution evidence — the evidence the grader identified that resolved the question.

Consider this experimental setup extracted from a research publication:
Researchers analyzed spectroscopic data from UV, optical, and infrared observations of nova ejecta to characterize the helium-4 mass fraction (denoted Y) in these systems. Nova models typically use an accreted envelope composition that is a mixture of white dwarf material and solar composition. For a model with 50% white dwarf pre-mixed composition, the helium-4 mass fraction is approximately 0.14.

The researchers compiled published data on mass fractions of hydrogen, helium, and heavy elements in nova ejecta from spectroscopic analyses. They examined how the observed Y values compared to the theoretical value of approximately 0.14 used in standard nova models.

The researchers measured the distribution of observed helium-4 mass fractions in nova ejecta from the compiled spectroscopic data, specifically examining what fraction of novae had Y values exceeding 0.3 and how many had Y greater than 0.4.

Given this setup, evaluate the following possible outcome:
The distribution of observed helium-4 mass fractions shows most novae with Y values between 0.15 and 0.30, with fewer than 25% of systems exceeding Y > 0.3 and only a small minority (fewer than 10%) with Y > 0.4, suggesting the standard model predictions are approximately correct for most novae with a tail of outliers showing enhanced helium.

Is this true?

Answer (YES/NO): NO